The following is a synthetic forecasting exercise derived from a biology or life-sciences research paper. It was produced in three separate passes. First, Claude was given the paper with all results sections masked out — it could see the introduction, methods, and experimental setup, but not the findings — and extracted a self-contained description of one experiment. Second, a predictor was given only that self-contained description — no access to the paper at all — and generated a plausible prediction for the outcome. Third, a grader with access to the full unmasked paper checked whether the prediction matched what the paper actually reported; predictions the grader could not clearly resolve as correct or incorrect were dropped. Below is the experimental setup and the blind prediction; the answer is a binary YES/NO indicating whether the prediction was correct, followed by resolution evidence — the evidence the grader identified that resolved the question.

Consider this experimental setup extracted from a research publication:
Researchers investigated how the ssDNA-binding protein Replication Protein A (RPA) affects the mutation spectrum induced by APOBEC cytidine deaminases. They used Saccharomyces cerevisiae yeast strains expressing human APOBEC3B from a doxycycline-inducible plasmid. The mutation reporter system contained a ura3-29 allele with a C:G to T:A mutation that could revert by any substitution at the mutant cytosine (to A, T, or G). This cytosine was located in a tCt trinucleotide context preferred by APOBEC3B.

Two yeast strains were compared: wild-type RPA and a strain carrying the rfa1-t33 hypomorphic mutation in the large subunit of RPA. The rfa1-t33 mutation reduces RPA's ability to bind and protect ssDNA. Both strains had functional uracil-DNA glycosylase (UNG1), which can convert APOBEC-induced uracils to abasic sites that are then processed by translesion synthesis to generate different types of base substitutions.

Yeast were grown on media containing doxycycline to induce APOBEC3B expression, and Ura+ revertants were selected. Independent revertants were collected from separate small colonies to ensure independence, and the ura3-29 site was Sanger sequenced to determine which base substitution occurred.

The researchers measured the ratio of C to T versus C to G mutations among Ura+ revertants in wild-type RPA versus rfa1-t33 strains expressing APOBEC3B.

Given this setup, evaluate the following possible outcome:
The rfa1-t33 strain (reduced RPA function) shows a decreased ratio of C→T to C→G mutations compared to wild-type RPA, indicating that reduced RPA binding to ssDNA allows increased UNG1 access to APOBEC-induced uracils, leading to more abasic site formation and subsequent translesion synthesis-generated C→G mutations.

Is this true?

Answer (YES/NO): YES